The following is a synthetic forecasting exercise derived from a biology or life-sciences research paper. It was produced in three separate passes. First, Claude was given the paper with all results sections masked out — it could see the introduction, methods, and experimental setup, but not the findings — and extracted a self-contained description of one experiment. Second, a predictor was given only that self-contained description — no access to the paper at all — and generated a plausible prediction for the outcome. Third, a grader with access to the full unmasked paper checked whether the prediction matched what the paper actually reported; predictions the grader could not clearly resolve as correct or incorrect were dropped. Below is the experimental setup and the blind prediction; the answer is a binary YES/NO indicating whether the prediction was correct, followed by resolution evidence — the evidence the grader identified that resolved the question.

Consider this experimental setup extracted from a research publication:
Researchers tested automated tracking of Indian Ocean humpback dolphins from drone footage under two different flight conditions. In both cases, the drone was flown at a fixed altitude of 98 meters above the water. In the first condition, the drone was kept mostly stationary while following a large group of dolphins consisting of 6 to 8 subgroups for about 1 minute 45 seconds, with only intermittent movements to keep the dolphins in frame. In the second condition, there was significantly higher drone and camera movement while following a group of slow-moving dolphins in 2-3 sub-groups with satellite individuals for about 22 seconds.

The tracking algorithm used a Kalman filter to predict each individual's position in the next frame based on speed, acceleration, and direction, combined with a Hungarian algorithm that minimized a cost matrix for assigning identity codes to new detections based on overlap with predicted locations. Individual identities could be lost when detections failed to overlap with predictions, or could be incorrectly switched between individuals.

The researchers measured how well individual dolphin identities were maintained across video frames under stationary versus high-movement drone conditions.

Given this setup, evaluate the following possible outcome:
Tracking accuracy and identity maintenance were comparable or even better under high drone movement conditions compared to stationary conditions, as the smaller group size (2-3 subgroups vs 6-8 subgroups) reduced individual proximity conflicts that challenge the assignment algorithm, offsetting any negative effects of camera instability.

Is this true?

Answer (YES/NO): YES